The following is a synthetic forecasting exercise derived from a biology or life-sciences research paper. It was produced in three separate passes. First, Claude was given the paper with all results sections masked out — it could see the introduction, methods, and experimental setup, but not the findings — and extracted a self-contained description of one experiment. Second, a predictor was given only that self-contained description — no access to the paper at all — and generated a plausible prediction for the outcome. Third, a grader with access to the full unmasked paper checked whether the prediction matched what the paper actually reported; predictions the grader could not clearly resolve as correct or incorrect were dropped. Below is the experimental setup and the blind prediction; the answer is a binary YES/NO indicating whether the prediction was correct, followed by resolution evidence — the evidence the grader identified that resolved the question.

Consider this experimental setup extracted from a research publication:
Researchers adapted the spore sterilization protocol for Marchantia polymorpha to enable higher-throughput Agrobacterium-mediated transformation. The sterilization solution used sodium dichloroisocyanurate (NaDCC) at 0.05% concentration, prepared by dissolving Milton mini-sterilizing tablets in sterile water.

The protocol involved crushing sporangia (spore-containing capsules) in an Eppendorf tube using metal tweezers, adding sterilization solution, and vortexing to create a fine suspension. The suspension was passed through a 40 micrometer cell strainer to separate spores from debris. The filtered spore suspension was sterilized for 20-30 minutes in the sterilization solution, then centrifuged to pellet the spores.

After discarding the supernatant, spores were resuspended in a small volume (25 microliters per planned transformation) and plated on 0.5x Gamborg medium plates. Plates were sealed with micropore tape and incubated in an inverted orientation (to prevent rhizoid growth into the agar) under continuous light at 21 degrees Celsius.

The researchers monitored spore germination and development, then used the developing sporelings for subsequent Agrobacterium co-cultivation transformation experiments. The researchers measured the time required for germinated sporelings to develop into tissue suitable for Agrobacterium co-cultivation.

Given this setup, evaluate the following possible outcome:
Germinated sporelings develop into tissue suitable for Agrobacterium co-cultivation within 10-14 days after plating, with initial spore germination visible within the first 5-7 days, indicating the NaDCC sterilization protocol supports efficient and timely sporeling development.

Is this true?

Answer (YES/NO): NO